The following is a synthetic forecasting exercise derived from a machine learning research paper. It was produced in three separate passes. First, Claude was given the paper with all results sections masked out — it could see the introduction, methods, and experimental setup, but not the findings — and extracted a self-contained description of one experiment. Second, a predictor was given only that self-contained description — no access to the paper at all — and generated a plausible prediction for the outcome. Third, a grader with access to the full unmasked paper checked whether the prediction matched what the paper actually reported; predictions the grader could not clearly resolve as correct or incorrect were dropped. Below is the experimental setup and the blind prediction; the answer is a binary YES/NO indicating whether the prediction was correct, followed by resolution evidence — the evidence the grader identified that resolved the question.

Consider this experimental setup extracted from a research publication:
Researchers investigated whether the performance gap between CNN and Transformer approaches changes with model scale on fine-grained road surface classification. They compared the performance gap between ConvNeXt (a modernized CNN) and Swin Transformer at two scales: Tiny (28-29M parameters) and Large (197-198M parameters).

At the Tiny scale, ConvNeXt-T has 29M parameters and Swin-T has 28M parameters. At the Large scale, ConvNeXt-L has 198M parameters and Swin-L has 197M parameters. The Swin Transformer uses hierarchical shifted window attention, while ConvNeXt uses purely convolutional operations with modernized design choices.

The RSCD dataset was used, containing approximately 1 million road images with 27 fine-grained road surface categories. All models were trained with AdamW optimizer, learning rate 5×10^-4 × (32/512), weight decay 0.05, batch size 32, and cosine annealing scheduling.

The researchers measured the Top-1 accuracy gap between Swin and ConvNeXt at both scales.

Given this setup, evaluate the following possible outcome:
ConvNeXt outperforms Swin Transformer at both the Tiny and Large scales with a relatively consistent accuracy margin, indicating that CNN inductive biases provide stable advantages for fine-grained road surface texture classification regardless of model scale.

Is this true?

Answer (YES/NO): NO